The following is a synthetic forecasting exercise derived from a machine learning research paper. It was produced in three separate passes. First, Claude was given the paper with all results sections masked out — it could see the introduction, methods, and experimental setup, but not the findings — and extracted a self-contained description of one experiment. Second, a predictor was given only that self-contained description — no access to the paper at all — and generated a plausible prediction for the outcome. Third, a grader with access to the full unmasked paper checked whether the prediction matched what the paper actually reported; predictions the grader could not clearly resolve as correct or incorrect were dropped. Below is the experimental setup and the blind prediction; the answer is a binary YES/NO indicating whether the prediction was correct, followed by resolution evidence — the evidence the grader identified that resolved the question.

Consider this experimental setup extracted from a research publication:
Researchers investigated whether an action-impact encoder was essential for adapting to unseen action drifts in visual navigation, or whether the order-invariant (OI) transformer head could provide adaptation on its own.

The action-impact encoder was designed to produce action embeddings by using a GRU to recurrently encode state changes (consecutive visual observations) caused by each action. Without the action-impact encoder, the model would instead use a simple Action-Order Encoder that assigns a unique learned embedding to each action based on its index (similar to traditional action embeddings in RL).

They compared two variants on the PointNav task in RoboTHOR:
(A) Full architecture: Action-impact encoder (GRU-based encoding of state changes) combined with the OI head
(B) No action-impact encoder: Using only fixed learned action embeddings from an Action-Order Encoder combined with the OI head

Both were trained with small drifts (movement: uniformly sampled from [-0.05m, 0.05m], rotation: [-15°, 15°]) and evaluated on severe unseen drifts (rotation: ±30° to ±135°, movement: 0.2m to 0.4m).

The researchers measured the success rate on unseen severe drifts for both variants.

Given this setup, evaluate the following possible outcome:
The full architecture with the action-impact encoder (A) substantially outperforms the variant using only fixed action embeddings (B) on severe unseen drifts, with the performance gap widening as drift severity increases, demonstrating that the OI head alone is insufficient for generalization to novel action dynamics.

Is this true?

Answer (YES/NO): YES